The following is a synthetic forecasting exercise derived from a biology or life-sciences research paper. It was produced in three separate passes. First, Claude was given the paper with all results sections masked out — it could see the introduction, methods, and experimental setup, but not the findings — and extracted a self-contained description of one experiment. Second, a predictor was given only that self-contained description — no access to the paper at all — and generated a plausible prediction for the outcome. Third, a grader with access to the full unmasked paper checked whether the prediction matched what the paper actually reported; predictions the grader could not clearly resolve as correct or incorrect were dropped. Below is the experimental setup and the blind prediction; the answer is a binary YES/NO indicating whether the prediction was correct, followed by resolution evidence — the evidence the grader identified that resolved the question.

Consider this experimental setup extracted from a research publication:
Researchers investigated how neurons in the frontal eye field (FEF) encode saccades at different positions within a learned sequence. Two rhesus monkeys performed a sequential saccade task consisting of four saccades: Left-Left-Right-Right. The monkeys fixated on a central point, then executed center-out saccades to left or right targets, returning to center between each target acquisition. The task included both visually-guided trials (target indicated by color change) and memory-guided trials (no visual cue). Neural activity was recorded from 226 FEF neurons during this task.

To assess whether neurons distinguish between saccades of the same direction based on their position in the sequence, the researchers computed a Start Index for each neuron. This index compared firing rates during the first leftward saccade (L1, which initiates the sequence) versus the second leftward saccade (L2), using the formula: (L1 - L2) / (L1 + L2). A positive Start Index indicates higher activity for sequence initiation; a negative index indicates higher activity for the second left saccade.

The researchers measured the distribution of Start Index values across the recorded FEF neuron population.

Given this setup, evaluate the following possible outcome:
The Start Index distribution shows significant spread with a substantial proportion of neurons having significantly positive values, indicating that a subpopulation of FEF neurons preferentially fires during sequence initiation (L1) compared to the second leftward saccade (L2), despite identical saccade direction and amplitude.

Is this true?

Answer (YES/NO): YES